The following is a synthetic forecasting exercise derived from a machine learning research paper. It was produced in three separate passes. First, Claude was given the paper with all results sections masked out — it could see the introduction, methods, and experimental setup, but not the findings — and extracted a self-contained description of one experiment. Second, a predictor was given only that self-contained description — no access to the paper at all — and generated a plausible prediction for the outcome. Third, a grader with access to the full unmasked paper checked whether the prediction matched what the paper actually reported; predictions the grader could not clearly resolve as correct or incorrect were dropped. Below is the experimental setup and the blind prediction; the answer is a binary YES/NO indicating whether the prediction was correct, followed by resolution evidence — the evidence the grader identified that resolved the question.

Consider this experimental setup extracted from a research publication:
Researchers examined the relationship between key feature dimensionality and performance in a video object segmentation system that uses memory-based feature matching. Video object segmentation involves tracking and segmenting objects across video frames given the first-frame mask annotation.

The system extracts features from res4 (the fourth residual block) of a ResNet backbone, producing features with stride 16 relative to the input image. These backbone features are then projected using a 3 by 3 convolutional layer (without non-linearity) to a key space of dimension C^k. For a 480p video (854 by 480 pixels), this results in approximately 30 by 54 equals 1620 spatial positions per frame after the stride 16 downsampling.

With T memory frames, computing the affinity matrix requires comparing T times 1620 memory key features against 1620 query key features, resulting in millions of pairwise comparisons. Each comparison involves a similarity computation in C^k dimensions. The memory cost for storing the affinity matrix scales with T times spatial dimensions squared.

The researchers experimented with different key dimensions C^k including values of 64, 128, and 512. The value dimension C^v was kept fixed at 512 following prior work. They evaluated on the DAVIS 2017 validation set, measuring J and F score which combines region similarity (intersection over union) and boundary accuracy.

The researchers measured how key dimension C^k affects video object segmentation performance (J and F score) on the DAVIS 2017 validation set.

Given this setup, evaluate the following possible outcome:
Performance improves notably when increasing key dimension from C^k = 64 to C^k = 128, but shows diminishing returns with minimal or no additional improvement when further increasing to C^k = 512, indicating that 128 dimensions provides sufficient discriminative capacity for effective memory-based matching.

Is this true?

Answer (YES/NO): NO